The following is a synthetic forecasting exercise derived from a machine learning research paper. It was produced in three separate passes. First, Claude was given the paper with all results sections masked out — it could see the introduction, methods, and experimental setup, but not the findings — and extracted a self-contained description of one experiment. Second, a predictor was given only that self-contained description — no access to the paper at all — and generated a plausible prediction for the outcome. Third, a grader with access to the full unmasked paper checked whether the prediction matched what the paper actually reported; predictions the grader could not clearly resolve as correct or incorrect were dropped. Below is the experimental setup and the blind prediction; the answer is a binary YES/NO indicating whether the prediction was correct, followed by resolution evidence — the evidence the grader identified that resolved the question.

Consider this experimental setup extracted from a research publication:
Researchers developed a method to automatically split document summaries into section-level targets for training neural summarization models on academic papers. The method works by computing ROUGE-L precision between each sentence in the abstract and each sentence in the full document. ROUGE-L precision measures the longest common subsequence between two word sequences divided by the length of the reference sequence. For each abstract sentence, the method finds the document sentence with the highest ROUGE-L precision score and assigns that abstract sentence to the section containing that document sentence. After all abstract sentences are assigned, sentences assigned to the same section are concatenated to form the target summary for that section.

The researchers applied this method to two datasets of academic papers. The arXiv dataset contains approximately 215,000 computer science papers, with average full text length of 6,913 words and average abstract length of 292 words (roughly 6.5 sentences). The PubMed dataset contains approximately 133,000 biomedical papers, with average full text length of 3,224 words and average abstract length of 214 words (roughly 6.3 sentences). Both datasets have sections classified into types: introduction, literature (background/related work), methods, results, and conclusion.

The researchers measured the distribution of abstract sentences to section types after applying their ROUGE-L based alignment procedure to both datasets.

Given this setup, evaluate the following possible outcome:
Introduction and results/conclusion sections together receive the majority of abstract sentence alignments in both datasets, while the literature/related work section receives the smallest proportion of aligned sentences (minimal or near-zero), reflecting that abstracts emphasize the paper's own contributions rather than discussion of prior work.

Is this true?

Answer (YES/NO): NO